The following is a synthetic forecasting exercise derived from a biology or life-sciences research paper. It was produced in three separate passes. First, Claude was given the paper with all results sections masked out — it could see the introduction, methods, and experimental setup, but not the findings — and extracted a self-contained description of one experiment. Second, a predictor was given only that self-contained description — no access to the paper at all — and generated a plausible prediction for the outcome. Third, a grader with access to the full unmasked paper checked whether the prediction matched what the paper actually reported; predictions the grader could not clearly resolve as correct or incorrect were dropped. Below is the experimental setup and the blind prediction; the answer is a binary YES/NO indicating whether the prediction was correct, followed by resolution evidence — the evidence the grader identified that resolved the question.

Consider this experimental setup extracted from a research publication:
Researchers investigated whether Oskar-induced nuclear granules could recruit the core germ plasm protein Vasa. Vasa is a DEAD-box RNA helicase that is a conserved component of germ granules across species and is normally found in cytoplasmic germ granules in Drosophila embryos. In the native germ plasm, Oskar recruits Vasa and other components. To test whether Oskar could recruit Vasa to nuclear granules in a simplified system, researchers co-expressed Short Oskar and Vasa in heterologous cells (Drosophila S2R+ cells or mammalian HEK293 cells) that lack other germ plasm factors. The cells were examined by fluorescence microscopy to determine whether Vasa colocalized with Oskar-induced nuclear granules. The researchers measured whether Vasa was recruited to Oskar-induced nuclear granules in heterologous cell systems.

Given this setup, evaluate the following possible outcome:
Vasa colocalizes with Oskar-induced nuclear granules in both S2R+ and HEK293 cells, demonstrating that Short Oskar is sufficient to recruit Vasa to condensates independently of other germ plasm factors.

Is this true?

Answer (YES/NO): NO